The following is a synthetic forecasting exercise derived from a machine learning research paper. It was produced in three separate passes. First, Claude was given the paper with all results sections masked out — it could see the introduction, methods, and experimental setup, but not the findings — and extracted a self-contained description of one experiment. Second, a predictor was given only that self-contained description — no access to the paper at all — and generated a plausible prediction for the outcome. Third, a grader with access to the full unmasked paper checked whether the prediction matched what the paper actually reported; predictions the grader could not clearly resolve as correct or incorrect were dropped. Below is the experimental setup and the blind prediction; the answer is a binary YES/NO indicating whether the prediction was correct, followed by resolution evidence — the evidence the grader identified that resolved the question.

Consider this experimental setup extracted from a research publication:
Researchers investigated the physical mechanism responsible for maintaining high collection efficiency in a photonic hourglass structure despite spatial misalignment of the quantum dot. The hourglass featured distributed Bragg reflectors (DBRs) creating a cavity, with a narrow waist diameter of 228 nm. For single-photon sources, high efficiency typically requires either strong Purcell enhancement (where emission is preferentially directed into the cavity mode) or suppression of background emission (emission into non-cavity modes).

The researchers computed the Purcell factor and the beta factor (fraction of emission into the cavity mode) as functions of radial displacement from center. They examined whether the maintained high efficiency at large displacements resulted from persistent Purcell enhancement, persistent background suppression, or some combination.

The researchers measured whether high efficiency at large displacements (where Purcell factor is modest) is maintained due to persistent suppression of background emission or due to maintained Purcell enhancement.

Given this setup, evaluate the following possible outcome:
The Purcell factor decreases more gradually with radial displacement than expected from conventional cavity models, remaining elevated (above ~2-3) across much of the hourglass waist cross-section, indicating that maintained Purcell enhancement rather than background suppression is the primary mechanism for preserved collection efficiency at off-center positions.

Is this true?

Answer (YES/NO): NO